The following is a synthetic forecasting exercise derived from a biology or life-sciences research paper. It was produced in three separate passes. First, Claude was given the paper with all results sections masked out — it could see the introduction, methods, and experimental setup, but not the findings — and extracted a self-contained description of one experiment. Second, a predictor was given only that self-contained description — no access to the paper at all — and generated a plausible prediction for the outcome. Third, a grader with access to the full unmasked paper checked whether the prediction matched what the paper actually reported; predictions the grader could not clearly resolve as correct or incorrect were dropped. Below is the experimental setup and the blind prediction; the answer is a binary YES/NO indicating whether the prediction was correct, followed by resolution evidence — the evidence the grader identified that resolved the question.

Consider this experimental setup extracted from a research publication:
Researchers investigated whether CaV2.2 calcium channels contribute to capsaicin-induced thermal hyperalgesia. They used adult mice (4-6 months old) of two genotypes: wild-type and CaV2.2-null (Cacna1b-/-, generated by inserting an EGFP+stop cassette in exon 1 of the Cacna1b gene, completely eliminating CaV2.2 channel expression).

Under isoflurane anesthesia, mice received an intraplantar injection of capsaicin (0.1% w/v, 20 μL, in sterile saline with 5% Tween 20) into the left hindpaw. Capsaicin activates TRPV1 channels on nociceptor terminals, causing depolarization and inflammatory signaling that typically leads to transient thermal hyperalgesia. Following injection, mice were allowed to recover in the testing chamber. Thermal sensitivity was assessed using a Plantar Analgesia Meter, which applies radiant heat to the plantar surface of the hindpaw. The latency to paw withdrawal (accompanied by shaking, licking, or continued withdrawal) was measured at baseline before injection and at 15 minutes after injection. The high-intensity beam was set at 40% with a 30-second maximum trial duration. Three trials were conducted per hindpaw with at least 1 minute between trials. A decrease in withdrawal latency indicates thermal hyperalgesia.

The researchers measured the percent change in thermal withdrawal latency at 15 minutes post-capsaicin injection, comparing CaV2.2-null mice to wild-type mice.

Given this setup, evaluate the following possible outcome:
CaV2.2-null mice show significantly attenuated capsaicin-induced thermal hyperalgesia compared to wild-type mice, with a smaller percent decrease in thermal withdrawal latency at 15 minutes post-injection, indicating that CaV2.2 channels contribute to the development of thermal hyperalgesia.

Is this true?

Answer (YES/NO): YES